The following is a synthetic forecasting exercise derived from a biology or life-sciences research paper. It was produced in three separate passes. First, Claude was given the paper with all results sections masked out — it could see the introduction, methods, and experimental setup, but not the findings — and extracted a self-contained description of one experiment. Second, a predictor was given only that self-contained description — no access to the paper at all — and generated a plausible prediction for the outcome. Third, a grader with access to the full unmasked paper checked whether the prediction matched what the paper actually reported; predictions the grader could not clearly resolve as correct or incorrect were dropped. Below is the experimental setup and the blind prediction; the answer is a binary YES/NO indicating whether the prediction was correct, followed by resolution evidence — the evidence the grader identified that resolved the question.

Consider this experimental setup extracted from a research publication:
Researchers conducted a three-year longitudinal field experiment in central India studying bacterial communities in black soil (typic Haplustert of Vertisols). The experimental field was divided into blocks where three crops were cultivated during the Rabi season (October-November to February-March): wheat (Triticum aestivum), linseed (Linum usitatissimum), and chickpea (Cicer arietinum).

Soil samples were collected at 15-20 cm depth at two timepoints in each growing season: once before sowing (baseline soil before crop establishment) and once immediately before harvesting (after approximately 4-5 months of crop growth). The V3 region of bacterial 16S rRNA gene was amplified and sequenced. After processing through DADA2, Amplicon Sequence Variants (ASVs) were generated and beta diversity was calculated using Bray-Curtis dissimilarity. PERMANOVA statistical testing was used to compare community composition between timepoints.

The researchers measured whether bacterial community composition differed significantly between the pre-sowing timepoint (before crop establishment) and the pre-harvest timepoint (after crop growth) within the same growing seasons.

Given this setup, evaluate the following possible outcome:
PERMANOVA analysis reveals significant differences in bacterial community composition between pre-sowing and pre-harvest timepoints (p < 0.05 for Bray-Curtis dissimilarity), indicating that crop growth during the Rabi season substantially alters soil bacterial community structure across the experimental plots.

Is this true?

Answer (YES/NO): YES